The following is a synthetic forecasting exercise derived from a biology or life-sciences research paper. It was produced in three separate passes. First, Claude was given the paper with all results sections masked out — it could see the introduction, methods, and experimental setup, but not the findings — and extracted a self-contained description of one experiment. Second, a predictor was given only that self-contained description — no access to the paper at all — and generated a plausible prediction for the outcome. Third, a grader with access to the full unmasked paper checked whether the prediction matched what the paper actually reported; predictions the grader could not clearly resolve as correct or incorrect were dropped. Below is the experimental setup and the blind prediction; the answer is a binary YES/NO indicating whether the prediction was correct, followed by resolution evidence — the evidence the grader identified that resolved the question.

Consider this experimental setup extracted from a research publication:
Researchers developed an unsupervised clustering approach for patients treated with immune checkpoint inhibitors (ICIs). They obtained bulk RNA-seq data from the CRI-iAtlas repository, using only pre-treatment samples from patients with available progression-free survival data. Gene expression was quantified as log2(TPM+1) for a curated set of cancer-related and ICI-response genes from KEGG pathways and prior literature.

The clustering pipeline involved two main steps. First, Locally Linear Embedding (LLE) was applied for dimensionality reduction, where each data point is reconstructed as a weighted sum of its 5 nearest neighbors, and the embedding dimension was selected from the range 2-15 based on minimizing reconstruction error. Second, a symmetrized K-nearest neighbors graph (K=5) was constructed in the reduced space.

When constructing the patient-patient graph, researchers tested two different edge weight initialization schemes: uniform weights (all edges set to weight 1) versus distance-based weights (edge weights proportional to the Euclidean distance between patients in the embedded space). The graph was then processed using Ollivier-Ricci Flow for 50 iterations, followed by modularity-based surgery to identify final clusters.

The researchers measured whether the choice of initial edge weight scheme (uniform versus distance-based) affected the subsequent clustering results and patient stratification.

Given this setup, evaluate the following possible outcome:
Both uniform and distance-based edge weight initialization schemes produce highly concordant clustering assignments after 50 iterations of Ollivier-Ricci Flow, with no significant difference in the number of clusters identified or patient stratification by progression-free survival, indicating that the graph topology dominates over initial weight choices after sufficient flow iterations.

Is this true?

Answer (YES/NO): YES